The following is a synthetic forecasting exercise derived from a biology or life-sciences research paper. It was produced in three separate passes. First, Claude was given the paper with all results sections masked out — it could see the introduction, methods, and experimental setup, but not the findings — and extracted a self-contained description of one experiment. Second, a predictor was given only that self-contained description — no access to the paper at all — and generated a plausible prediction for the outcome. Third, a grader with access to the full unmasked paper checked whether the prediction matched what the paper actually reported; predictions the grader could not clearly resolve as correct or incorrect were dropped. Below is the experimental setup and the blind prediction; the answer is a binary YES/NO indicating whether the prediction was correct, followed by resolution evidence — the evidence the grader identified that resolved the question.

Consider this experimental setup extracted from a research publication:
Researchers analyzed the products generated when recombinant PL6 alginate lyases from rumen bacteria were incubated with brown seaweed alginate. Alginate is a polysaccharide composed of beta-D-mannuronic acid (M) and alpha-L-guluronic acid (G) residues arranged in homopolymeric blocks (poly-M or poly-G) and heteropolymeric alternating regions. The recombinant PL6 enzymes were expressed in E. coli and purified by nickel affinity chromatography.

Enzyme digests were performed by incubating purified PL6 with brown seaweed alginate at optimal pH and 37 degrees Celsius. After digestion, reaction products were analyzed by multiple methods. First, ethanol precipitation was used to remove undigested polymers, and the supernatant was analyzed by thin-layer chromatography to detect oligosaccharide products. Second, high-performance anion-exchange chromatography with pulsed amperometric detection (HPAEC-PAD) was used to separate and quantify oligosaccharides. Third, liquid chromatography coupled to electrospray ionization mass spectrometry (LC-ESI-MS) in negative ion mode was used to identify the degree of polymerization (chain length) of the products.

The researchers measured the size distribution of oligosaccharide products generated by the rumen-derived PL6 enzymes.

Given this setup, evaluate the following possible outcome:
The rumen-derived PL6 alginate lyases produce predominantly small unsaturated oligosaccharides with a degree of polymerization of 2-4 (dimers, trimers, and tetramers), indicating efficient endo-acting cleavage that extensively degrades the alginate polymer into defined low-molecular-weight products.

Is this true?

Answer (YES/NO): NO